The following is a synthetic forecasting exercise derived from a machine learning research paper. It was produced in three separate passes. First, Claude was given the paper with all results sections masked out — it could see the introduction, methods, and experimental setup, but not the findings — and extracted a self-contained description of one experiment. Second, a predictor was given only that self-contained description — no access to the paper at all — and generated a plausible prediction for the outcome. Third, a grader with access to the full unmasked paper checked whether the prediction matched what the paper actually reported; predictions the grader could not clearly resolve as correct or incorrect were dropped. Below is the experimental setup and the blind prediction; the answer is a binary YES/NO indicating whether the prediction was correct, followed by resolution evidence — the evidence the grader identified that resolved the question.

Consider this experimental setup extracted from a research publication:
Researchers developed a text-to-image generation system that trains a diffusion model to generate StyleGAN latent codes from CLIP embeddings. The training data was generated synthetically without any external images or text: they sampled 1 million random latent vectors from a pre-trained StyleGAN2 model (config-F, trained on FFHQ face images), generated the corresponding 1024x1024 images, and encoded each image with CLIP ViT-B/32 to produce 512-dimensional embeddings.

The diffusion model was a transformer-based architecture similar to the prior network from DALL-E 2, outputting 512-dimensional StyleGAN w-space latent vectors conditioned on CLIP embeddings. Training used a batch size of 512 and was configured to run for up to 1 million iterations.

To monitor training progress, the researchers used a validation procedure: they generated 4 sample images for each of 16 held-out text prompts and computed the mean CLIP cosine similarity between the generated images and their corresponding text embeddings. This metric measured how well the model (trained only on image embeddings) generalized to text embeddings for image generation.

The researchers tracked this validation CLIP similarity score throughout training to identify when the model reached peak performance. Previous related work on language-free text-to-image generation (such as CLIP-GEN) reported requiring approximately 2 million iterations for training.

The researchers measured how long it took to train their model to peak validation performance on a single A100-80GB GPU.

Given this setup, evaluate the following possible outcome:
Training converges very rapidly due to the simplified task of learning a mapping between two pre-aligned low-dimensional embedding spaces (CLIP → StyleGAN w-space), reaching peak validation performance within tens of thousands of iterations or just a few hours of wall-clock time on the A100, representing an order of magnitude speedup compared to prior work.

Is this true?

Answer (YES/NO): NO